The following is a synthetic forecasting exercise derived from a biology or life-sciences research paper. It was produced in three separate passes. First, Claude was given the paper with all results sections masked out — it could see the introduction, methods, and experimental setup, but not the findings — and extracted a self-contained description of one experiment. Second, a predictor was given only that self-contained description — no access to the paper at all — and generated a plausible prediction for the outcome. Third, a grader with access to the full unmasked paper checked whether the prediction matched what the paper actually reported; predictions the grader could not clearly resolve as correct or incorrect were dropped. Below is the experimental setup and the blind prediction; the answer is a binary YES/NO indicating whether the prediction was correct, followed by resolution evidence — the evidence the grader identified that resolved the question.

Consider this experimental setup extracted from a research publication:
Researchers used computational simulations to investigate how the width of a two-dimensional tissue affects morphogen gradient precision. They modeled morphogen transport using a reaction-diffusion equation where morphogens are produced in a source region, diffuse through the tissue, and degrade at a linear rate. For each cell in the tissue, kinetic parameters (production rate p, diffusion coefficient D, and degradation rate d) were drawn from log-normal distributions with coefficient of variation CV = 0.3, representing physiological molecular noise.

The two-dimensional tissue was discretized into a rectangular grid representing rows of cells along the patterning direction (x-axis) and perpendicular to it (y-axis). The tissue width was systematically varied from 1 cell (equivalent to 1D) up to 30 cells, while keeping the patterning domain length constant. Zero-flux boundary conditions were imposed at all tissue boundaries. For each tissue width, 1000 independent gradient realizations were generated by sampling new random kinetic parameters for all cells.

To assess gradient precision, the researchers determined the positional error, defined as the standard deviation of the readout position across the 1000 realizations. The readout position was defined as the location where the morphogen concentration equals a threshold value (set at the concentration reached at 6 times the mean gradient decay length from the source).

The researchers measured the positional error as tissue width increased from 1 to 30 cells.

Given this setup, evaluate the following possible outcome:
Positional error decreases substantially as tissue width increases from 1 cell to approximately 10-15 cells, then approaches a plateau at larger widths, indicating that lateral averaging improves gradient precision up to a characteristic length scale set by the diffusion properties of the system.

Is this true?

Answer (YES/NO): YES